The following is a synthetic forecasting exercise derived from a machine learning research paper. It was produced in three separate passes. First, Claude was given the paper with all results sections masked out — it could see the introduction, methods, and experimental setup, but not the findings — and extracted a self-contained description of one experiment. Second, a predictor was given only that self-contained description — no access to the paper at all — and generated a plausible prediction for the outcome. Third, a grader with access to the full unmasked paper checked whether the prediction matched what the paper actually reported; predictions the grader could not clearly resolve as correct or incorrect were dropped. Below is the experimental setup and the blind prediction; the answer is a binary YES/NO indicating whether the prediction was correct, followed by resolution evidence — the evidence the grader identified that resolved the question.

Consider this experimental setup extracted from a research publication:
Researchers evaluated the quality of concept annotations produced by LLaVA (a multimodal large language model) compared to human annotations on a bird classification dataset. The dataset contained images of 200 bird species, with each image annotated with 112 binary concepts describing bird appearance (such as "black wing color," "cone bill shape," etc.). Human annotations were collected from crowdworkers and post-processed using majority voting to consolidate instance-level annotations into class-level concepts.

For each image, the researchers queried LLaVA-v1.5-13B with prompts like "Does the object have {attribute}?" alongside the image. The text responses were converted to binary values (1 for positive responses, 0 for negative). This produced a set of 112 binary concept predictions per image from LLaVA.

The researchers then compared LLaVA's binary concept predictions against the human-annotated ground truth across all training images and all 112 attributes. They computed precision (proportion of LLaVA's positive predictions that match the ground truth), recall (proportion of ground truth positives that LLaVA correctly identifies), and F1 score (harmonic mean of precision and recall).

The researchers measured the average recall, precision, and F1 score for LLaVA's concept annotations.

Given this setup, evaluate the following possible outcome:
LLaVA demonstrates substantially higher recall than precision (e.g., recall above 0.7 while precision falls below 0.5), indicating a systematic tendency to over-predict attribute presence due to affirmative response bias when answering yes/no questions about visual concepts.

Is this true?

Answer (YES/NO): YES